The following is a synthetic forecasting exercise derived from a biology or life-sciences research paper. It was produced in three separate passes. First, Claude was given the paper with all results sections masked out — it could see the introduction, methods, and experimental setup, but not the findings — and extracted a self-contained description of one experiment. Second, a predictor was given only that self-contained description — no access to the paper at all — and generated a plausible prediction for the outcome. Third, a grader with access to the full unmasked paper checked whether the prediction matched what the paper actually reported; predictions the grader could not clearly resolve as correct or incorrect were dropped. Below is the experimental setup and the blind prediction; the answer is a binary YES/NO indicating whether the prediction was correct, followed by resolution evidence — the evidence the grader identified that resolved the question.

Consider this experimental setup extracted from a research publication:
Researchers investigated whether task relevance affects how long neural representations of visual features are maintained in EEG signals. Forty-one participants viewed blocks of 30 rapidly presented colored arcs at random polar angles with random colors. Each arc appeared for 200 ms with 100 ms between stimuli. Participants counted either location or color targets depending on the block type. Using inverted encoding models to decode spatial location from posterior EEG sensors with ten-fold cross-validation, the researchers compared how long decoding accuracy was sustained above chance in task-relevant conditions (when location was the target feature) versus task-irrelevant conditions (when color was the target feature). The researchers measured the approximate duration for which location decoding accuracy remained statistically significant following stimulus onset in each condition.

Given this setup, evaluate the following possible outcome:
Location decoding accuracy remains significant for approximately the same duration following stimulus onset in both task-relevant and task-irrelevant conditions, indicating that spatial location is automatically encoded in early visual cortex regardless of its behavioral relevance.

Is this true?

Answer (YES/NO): NO